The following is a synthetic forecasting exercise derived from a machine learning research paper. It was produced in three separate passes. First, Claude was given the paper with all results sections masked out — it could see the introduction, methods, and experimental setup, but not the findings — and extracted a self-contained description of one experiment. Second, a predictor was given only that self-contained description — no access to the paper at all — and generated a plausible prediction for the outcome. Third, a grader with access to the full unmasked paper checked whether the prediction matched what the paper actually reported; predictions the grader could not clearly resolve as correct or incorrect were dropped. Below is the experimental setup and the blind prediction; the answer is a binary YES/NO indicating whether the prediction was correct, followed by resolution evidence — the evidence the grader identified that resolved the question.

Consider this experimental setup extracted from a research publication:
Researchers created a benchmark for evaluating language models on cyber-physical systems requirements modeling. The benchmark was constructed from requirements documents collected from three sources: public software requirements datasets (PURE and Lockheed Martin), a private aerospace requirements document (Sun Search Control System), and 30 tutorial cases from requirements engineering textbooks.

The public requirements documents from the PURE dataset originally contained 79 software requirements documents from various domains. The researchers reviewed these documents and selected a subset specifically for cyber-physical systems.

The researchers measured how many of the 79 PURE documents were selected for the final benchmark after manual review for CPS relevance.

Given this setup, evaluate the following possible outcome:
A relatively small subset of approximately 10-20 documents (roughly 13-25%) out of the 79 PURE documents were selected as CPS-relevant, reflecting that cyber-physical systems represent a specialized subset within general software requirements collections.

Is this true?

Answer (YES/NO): NO